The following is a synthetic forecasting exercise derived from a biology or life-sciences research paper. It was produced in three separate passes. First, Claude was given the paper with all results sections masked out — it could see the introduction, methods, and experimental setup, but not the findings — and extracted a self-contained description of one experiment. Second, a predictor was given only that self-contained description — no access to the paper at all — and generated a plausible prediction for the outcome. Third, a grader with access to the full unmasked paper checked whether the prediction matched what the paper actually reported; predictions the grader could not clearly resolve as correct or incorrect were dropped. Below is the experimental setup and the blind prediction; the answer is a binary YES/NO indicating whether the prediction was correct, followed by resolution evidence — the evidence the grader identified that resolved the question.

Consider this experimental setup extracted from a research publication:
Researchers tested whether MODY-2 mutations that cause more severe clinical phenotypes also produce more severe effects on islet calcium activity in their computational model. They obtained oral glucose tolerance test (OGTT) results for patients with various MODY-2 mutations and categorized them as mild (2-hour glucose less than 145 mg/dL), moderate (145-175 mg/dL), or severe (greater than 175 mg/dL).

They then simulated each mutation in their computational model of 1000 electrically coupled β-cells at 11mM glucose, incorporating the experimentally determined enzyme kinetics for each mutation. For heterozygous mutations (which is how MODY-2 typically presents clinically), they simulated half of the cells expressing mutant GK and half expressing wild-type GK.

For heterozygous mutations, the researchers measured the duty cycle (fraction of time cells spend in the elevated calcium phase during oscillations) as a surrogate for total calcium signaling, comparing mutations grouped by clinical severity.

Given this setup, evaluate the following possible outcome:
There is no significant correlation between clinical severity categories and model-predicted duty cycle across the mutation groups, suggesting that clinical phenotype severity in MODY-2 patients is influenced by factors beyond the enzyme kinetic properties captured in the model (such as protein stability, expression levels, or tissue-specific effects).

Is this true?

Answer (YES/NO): NO